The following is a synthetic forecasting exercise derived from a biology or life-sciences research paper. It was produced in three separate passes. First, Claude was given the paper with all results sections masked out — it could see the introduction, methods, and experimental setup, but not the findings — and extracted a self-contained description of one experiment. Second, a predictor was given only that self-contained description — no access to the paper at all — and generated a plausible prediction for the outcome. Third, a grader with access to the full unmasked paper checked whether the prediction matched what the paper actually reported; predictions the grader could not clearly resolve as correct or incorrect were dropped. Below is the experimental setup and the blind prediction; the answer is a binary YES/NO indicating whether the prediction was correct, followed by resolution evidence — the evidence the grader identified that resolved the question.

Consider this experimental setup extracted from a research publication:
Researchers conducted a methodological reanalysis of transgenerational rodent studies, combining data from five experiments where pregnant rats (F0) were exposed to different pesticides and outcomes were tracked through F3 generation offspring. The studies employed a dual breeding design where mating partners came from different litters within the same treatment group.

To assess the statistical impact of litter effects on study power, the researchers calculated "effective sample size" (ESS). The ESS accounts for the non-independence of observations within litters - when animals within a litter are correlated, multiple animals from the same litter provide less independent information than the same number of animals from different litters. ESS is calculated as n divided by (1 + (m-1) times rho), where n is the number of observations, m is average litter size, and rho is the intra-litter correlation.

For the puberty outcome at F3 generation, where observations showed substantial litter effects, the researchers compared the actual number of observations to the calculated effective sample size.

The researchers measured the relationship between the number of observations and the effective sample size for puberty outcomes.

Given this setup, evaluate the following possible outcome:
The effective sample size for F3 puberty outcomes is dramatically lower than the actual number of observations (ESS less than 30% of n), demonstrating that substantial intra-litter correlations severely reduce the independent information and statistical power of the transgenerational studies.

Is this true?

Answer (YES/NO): YES